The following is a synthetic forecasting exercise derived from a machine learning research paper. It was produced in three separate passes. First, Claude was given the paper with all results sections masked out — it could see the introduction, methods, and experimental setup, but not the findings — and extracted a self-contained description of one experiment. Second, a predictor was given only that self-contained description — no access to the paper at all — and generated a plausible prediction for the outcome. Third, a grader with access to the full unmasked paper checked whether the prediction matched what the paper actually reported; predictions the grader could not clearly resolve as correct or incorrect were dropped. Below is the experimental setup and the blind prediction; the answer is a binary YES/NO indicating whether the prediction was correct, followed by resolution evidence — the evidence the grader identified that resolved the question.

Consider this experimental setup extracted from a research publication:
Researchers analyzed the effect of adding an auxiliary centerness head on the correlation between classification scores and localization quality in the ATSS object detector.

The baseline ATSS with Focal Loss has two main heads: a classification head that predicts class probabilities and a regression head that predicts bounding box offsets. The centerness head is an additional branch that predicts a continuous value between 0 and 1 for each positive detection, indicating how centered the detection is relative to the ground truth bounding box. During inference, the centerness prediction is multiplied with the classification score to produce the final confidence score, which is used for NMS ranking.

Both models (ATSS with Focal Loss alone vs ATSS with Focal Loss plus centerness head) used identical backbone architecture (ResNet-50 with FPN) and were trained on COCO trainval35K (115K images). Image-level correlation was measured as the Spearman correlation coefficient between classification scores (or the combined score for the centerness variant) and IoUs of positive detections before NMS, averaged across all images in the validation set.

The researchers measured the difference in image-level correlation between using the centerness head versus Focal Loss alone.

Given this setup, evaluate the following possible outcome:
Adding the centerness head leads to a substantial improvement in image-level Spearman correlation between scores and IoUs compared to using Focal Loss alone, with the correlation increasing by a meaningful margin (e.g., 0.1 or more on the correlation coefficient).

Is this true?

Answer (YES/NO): NO